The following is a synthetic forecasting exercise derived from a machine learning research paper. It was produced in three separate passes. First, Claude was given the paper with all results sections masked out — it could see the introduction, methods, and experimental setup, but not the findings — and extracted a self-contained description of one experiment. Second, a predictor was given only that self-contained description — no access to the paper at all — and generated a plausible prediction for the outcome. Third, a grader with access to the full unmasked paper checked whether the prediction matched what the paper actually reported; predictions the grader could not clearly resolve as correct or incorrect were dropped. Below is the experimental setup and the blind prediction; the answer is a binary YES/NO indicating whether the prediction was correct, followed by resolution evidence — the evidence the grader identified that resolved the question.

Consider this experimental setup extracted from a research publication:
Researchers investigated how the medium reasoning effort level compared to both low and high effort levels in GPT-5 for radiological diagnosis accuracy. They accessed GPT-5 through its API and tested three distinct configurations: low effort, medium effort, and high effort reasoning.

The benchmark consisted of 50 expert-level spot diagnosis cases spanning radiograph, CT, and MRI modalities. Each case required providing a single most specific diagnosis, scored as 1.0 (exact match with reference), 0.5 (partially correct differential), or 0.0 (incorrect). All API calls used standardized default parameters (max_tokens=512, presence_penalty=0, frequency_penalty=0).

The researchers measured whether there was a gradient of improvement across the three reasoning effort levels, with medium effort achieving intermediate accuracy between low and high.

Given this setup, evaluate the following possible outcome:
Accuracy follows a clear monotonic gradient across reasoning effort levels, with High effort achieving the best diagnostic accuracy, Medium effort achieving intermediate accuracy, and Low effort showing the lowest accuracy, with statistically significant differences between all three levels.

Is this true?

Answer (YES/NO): NO